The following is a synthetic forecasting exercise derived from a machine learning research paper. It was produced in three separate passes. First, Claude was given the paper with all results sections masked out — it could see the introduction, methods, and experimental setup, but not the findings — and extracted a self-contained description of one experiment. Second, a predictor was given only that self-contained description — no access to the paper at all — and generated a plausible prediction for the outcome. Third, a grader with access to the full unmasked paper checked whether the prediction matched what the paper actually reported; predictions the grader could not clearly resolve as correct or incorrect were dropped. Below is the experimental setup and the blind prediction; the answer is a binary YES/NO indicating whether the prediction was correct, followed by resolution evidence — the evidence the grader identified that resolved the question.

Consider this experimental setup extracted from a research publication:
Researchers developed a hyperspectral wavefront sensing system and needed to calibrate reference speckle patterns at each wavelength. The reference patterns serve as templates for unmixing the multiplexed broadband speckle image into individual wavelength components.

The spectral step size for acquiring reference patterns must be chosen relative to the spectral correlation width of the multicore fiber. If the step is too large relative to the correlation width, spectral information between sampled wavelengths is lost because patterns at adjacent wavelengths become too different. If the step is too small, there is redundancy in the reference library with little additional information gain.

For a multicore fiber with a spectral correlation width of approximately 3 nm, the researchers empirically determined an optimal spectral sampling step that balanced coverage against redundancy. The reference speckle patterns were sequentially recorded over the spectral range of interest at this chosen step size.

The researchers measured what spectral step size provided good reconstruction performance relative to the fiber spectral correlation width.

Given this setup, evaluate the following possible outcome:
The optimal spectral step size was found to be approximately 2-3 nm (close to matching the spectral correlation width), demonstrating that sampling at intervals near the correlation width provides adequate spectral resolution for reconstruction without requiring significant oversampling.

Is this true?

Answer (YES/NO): NO